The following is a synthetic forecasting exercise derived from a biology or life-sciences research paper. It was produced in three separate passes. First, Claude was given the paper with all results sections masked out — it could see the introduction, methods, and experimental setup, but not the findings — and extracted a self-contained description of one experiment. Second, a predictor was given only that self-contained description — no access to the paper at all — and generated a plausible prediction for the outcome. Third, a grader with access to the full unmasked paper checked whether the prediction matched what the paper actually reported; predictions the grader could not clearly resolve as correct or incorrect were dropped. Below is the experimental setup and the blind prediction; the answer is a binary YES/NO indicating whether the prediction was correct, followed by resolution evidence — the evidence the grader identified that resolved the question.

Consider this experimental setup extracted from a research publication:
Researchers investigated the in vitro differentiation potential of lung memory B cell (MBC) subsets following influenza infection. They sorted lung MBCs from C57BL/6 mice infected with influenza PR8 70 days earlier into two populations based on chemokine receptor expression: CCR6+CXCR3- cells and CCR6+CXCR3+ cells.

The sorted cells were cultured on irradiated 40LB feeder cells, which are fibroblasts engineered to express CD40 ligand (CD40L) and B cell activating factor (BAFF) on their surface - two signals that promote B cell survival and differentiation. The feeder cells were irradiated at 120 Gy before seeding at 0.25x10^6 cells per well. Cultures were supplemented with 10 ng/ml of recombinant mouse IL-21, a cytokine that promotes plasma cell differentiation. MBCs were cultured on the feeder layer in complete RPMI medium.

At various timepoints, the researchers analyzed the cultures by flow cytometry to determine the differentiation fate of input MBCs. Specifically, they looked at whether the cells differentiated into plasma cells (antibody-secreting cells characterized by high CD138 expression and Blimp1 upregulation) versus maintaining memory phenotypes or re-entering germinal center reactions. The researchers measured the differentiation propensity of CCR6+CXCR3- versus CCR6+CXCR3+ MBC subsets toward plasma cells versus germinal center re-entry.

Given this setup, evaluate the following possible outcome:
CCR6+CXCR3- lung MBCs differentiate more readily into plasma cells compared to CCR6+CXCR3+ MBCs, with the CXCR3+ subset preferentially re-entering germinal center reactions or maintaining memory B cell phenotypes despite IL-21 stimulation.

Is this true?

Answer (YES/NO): NO